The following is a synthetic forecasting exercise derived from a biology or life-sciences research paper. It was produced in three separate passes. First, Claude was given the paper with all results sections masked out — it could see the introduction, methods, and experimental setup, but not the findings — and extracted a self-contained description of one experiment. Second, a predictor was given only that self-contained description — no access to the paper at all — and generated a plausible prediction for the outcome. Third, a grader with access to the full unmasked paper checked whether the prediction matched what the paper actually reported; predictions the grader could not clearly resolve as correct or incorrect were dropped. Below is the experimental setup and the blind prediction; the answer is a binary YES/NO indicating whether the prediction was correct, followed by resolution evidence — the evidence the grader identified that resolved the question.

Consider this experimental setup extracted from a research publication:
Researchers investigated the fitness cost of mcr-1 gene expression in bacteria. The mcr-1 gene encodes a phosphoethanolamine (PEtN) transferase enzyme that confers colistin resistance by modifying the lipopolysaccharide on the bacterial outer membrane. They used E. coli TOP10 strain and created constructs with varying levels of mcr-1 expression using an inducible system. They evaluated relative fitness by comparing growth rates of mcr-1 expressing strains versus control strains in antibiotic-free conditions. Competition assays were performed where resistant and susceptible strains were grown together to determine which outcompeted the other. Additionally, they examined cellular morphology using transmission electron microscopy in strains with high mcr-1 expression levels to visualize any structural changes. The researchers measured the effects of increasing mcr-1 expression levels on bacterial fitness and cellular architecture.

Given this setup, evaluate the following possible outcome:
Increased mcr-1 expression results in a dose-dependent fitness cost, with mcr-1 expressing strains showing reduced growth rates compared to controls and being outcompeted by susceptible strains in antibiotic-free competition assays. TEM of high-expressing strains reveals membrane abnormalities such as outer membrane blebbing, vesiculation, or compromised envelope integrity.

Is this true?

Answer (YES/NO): YES